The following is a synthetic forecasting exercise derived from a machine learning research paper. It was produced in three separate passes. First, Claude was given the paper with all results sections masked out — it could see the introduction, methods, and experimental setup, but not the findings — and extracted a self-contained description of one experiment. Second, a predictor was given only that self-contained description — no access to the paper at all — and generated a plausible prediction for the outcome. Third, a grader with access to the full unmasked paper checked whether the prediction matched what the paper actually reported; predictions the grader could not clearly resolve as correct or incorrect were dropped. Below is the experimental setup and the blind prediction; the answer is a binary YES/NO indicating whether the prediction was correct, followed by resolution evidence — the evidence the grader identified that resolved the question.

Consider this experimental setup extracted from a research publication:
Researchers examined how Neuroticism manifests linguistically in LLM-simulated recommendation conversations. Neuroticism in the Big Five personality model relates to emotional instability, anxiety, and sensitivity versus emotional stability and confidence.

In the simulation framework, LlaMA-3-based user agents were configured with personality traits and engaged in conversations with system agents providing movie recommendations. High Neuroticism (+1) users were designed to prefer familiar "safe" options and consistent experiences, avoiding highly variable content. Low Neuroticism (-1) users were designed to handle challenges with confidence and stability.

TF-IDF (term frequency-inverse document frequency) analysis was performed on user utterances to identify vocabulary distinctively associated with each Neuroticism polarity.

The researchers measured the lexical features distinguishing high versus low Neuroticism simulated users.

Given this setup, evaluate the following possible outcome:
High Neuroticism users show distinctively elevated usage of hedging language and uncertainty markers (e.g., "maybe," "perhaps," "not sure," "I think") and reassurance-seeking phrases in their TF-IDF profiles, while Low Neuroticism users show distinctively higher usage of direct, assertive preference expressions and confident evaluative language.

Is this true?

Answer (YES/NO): NO